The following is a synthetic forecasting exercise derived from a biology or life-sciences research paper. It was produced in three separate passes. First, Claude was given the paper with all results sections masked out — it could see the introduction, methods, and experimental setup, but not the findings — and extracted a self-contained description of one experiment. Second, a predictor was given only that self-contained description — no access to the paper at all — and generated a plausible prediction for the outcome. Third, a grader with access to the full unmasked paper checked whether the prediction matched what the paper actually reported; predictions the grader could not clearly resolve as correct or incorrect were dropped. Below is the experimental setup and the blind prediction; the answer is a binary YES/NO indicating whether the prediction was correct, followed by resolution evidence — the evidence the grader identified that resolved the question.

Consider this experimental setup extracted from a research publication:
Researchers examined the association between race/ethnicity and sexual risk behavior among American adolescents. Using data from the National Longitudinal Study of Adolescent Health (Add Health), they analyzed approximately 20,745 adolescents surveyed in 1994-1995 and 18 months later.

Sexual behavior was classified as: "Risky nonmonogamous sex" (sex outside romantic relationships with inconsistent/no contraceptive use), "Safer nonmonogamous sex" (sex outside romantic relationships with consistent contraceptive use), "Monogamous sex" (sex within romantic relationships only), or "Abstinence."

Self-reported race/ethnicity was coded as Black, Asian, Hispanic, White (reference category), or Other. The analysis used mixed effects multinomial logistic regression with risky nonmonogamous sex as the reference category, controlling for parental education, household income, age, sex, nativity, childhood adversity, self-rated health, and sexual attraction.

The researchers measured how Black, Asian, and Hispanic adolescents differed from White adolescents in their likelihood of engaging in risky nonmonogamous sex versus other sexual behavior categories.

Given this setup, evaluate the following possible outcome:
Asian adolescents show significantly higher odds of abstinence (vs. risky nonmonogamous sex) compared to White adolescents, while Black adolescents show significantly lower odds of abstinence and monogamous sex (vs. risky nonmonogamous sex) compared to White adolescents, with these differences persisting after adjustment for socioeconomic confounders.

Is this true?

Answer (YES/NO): NO